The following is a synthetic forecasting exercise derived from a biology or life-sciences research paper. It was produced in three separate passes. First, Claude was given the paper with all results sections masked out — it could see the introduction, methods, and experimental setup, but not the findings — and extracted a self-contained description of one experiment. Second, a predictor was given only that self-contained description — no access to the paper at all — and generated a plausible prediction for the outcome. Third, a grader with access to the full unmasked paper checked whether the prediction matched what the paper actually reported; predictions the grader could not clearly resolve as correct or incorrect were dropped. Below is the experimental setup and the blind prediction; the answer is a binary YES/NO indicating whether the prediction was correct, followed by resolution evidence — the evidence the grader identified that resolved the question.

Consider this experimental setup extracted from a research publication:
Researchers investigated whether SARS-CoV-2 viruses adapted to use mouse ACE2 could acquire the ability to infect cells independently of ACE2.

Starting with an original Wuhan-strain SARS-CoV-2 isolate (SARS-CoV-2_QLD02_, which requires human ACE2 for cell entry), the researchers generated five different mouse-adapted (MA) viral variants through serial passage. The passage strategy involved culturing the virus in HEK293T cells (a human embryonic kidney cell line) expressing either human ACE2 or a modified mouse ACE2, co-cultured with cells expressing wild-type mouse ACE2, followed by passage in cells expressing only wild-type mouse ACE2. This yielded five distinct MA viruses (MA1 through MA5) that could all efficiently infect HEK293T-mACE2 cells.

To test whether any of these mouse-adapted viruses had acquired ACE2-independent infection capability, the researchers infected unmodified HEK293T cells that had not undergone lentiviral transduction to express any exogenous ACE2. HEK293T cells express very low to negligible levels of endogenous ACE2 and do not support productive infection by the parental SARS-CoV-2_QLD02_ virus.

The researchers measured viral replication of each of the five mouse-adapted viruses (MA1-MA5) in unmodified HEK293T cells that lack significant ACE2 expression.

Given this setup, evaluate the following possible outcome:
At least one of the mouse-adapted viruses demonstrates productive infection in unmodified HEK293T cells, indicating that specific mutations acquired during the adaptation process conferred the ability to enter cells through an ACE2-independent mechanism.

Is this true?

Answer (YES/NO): YES